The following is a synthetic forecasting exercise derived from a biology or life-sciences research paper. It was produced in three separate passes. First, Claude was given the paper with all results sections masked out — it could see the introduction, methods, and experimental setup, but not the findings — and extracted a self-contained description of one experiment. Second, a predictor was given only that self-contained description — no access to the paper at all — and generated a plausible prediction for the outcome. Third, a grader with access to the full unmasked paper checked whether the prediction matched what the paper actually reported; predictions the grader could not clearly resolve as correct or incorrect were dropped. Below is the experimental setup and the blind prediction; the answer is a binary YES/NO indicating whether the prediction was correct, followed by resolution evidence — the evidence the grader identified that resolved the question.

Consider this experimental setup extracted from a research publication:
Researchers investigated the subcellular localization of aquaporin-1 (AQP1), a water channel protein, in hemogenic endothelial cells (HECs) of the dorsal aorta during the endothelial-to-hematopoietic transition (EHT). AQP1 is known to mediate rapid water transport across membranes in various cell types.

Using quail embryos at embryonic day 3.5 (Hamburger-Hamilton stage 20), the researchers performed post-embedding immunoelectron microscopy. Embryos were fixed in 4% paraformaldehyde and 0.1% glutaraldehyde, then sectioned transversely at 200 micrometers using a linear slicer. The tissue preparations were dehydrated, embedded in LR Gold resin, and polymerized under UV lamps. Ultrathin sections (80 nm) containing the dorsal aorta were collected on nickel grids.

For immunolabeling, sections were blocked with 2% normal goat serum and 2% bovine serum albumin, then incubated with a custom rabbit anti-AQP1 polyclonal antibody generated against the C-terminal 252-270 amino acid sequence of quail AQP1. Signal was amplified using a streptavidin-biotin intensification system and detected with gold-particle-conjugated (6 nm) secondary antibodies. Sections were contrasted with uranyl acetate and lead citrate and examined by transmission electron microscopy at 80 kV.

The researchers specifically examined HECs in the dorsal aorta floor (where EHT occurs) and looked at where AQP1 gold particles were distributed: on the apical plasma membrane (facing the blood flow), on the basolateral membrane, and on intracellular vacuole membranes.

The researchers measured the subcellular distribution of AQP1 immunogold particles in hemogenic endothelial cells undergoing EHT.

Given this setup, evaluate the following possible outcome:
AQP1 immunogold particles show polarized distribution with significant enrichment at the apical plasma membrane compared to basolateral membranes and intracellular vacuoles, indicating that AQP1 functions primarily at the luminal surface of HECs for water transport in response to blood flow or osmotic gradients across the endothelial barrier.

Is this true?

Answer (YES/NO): NO